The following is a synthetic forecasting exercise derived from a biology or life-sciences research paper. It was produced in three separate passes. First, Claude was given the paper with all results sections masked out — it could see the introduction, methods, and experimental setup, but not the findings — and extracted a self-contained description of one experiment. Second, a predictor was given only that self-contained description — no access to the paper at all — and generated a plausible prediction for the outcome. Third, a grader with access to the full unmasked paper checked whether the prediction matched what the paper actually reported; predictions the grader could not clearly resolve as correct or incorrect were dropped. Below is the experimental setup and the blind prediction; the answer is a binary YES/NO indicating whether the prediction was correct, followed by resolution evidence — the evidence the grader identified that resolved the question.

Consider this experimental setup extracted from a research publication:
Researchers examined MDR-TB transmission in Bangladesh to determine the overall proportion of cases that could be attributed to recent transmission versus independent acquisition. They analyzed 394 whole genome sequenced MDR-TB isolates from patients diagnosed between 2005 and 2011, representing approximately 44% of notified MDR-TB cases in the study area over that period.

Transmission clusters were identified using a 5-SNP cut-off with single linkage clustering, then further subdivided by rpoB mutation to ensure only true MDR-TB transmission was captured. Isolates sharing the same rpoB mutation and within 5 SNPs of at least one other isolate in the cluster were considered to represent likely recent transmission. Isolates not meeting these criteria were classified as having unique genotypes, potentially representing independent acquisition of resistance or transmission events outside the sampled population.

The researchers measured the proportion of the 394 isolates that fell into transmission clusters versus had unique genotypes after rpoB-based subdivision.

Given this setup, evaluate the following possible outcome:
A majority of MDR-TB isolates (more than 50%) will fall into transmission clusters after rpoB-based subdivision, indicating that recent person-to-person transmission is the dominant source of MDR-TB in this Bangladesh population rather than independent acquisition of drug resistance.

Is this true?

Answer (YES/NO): NO